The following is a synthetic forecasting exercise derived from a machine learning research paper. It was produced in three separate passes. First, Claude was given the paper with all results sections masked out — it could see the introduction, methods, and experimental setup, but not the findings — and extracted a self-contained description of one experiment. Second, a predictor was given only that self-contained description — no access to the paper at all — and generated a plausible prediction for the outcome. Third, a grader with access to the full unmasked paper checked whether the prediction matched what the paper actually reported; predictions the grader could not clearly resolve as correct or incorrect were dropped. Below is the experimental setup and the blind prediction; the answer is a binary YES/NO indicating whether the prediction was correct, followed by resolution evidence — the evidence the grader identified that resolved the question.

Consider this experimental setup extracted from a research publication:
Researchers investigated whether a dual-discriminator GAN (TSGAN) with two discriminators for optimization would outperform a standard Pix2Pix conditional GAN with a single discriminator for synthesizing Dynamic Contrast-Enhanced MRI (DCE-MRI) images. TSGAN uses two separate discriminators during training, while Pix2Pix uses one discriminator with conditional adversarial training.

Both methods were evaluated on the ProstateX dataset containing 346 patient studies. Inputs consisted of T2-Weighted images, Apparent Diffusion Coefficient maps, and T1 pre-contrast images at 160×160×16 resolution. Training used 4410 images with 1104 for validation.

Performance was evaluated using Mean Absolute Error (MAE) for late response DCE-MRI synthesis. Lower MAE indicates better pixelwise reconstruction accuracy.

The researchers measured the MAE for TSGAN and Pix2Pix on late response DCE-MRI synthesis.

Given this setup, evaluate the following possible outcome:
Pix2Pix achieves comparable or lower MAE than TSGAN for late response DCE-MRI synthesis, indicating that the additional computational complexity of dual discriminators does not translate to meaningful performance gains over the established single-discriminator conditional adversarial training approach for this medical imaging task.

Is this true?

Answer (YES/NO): NO